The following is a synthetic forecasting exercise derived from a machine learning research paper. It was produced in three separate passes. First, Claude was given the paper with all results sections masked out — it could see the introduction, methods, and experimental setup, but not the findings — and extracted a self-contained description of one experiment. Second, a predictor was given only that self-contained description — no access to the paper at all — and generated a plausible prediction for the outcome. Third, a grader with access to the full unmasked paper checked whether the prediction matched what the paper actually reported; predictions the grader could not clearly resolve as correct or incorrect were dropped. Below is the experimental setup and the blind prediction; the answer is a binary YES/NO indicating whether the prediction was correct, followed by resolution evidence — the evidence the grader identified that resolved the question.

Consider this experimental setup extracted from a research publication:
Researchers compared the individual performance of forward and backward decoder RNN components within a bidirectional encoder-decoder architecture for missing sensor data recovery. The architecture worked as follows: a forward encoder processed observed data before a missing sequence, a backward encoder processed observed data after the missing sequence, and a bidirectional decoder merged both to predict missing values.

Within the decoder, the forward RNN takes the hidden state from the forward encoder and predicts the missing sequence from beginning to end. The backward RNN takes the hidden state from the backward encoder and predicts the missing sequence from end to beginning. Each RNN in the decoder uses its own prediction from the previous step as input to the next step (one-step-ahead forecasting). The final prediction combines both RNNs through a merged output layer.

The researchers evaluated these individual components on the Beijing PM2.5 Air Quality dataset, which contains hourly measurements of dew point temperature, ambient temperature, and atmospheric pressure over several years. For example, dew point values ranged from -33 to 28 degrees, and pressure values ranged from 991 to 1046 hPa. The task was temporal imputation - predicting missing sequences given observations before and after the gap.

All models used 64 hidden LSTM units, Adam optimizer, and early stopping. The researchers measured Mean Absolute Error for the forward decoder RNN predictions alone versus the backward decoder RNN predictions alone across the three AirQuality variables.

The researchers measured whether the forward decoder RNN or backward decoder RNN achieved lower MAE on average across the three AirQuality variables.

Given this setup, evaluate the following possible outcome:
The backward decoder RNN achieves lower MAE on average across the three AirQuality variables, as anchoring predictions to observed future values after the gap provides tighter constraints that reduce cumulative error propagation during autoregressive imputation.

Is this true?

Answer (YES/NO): NO